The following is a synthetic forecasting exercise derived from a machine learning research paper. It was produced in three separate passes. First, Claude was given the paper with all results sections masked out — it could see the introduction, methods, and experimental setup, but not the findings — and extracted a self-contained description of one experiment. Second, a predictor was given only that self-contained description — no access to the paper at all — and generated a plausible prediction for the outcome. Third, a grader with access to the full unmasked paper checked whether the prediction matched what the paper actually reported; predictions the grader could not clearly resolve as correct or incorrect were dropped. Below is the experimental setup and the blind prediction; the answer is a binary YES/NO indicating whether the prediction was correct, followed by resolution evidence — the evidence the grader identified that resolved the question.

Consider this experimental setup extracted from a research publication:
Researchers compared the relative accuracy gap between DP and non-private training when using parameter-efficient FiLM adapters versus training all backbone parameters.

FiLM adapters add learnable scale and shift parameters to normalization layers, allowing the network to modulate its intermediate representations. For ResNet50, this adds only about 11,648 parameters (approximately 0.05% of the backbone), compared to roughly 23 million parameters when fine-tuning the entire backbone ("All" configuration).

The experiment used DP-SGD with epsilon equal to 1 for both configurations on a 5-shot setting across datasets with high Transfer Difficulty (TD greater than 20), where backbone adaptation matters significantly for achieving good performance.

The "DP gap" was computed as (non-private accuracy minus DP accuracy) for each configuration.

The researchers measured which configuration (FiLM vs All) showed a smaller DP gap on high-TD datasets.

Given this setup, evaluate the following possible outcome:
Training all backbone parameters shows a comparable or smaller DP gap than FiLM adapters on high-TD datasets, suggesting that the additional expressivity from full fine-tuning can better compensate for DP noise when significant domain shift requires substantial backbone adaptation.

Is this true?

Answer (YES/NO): NO